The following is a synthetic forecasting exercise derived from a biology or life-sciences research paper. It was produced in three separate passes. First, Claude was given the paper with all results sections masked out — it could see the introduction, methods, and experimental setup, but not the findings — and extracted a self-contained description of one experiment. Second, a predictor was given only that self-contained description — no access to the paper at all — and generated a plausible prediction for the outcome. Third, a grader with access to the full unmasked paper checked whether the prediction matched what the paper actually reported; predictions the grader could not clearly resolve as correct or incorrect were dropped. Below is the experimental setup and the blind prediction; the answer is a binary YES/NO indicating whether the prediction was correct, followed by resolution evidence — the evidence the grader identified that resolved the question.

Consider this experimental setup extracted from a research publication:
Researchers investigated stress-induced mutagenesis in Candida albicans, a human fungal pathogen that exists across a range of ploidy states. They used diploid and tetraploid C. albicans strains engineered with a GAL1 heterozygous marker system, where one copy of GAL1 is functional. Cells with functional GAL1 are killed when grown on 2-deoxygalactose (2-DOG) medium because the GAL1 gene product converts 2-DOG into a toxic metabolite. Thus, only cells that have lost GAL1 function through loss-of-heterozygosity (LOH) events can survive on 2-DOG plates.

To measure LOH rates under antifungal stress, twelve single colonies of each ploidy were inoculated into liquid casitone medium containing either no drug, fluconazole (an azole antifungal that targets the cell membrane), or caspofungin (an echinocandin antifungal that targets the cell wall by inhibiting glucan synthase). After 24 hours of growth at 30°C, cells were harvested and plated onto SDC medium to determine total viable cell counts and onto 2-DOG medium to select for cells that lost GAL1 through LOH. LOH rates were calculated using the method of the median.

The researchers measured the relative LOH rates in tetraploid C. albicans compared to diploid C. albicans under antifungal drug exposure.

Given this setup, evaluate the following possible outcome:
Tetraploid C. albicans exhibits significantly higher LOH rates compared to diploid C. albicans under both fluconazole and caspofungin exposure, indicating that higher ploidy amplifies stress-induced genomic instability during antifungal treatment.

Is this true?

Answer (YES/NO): YES